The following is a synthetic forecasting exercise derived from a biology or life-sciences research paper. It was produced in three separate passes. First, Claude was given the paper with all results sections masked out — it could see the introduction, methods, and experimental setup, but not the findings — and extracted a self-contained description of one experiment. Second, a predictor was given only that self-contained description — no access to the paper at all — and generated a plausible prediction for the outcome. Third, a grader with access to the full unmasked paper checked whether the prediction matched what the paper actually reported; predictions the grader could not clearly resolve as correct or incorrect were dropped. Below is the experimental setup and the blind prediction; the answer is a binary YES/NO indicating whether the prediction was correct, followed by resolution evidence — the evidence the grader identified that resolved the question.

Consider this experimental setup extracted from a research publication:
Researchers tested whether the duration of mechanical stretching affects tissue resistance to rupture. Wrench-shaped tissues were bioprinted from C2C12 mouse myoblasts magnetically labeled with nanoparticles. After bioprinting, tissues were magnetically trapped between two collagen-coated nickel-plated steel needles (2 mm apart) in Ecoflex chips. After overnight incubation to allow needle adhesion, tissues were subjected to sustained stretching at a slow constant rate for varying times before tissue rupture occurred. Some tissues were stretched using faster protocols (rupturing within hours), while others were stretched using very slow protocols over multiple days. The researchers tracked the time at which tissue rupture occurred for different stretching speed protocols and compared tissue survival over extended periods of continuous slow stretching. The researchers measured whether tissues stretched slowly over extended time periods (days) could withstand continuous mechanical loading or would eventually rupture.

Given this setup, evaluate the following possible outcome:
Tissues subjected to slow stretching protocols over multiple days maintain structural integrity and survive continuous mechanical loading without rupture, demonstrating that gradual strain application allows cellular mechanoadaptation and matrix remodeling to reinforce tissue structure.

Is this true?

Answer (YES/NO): NO